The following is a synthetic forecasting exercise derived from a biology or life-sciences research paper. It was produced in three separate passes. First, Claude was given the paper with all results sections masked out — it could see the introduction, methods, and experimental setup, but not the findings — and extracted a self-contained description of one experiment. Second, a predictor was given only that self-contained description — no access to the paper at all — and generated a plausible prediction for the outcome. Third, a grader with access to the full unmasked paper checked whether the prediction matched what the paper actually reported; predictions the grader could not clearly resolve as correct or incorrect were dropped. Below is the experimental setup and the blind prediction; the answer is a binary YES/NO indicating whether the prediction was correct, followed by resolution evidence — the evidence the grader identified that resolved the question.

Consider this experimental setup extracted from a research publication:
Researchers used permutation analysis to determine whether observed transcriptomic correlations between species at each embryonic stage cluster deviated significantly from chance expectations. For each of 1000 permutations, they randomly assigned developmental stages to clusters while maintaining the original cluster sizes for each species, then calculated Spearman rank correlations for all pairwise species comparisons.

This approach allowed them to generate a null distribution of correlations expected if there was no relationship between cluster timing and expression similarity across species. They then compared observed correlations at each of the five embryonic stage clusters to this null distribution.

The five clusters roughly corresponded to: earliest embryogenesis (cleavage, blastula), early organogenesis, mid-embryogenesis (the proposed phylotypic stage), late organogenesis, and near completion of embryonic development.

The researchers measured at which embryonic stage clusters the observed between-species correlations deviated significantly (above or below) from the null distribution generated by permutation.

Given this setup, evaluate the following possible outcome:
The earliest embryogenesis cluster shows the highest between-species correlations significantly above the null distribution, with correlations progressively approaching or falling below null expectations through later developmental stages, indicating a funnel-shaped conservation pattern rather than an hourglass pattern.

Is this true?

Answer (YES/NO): NO